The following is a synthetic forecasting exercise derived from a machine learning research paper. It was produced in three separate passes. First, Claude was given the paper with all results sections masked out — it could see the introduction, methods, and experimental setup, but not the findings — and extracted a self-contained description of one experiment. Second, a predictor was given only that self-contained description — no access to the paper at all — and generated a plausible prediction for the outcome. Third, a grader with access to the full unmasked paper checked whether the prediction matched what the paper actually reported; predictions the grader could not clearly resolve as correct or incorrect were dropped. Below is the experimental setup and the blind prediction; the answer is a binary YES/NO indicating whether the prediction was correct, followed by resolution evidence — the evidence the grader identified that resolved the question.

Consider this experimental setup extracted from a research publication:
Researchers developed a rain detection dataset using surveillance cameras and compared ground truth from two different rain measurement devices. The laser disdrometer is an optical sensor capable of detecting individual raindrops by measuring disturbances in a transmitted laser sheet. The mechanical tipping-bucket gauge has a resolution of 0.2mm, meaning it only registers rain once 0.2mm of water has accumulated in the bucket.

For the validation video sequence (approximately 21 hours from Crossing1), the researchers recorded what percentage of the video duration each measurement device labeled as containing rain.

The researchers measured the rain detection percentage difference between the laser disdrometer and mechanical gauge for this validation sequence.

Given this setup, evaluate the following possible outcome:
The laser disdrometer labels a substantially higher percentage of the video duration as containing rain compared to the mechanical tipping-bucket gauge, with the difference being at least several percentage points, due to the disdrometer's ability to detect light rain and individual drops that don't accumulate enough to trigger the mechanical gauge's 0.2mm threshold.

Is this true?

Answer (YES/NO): YES